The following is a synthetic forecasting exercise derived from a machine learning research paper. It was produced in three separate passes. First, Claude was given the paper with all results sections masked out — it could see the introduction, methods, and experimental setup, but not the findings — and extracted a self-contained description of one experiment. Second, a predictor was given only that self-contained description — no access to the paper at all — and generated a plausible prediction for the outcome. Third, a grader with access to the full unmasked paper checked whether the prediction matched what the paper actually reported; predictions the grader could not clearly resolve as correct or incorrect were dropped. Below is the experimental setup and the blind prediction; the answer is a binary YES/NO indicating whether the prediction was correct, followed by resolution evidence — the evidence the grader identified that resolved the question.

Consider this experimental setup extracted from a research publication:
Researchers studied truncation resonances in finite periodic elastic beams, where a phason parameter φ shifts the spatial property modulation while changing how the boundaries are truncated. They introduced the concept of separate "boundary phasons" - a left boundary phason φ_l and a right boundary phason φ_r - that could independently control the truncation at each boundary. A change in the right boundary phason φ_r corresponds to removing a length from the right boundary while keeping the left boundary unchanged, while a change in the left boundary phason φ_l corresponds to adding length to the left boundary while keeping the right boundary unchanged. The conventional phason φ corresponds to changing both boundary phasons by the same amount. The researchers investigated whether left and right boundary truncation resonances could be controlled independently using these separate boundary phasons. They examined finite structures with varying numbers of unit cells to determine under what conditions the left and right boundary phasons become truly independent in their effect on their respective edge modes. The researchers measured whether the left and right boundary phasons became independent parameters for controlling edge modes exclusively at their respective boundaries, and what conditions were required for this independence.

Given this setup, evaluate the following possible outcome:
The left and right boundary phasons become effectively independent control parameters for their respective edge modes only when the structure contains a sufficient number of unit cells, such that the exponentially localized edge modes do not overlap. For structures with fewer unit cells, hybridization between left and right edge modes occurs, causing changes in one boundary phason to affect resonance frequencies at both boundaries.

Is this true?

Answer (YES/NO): YES